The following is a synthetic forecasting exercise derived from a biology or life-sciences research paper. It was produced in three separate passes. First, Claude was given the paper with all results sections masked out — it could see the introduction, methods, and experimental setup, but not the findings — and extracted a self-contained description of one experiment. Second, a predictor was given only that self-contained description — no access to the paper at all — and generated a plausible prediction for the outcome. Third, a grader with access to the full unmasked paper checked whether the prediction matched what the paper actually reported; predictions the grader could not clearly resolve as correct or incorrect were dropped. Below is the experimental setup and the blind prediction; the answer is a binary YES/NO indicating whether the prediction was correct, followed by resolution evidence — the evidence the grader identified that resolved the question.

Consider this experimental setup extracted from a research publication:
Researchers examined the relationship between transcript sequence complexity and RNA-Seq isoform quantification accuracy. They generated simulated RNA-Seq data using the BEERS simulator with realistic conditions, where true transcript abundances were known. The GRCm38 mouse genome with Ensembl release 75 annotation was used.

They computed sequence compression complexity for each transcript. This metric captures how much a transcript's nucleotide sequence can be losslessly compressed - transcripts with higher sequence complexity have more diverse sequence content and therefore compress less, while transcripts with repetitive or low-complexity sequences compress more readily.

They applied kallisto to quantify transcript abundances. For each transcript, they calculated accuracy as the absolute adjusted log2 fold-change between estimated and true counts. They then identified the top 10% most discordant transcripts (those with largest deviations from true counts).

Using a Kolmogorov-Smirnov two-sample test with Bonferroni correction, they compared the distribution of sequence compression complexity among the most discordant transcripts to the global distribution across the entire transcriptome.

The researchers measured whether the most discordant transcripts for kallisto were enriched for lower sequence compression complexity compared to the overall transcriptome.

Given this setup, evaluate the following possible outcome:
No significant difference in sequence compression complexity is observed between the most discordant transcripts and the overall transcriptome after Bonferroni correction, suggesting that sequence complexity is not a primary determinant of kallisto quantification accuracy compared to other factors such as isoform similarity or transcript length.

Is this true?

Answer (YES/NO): NO